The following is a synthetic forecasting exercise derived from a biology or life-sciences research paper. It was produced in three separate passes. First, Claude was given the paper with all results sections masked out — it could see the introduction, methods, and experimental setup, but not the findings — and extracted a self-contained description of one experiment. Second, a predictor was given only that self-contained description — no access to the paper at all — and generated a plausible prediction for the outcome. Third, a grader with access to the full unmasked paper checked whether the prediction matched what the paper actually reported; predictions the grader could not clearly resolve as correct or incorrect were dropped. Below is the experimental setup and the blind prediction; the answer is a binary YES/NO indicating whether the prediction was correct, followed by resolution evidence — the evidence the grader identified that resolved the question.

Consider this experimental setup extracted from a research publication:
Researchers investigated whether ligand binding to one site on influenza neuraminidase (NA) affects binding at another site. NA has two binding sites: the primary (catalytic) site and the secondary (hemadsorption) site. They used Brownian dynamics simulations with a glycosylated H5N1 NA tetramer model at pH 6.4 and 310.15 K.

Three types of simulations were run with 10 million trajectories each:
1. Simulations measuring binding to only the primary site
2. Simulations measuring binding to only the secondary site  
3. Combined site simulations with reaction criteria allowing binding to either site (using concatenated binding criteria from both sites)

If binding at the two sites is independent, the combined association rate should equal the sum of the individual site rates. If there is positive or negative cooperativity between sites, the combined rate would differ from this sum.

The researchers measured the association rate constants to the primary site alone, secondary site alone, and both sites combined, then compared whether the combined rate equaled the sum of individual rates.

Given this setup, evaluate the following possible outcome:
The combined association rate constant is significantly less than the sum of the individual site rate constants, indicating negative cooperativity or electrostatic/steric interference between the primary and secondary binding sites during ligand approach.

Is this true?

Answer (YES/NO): NO